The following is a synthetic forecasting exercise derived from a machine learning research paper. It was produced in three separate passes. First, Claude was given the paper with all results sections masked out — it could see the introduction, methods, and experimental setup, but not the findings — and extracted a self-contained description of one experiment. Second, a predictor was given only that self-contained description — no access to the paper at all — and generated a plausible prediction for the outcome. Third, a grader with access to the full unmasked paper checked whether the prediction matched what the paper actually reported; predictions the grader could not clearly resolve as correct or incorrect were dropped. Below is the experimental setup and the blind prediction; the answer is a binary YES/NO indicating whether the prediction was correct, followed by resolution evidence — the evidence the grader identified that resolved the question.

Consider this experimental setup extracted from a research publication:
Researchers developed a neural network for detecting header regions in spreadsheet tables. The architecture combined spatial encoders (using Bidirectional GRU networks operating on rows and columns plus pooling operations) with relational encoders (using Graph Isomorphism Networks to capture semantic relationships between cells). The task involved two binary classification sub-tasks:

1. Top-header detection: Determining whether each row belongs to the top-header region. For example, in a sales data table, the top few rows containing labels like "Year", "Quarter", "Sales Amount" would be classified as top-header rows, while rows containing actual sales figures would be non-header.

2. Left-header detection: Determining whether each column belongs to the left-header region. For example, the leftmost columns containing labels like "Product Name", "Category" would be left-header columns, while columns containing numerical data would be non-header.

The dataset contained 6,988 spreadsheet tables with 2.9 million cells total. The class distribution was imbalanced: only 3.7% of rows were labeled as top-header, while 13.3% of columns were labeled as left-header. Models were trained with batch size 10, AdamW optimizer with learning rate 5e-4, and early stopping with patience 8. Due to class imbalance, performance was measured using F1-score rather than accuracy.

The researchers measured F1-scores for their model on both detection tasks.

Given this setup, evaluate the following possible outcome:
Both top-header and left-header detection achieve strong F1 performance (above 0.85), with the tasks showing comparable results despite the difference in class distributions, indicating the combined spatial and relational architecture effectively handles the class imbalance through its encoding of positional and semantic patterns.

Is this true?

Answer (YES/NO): YES